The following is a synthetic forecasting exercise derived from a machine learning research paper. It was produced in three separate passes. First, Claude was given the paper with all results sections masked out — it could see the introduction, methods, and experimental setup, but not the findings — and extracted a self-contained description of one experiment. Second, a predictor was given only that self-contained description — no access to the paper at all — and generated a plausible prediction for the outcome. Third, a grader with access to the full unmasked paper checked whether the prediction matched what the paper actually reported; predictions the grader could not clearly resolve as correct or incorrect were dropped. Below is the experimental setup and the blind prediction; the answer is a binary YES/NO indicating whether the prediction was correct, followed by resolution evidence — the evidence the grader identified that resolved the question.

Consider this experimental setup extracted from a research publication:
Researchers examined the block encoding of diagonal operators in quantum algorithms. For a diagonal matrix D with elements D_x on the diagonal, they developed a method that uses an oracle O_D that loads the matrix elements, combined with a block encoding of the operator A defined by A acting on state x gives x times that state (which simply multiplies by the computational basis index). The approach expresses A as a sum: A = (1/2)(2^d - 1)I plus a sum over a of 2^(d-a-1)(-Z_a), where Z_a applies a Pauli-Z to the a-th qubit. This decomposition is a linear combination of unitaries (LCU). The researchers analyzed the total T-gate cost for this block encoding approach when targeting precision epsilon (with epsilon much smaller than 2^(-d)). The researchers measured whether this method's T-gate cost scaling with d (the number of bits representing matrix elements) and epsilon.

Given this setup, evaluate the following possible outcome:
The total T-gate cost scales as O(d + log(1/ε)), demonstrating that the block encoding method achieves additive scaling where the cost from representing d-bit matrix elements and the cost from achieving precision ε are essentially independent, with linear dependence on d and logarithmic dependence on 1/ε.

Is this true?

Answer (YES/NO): NO